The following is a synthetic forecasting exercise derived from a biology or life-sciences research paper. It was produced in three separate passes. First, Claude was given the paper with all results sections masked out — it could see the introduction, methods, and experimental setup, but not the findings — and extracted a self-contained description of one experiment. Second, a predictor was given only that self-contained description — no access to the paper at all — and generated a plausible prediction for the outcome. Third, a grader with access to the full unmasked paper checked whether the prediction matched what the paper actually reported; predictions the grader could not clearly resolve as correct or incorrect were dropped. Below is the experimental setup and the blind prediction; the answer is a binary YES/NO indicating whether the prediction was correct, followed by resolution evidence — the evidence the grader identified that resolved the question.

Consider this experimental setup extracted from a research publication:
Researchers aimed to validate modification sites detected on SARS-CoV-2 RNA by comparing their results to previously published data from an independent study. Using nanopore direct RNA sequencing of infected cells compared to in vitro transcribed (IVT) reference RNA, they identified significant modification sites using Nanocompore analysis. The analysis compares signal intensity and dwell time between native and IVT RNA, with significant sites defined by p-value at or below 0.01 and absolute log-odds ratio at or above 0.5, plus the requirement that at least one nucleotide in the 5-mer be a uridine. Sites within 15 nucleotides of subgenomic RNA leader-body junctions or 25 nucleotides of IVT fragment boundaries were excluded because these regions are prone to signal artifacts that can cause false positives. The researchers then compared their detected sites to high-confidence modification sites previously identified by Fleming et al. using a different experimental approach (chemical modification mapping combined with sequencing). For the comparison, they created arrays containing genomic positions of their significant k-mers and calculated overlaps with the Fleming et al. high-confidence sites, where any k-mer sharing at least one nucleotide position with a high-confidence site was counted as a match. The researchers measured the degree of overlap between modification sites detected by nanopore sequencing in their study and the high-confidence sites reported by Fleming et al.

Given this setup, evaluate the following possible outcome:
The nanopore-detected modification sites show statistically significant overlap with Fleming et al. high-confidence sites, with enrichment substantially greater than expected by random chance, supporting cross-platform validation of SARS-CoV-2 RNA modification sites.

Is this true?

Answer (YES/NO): NO